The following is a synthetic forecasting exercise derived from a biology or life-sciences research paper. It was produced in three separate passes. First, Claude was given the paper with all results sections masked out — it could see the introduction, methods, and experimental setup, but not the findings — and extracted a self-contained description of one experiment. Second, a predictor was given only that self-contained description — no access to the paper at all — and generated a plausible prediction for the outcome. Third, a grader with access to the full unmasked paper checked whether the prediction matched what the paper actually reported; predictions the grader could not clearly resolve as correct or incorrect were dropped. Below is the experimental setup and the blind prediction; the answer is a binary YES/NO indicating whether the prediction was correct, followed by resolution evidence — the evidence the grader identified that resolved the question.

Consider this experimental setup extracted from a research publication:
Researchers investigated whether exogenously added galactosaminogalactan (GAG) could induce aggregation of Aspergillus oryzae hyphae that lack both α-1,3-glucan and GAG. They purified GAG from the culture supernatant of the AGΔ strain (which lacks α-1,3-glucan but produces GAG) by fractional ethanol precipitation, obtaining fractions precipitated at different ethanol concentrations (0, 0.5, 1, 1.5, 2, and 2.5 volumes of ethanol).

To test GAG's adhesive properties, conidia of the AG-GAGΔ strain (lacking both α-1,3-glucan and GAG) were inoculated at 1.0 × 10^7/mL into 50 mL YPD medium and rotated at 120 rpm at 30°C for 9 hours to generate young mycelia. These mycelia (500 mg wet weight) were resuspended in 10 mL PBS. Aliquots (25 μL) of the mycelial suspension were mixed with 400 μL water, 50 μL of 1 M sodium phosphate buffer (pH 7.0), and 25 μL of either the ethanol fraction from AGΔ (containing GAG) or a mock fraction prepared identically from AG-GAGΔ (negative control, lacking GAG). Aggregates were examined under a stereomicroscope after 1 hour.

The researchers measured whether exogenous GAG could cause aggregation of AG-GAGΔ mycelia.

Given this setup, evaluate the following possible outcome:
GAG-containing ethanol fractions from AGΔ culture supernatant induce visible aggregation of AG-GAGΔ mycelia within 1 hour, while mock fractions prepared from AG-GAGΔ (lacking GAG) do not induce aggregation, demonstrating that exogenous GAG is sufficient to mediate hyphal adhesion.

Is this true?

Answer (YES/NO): YES